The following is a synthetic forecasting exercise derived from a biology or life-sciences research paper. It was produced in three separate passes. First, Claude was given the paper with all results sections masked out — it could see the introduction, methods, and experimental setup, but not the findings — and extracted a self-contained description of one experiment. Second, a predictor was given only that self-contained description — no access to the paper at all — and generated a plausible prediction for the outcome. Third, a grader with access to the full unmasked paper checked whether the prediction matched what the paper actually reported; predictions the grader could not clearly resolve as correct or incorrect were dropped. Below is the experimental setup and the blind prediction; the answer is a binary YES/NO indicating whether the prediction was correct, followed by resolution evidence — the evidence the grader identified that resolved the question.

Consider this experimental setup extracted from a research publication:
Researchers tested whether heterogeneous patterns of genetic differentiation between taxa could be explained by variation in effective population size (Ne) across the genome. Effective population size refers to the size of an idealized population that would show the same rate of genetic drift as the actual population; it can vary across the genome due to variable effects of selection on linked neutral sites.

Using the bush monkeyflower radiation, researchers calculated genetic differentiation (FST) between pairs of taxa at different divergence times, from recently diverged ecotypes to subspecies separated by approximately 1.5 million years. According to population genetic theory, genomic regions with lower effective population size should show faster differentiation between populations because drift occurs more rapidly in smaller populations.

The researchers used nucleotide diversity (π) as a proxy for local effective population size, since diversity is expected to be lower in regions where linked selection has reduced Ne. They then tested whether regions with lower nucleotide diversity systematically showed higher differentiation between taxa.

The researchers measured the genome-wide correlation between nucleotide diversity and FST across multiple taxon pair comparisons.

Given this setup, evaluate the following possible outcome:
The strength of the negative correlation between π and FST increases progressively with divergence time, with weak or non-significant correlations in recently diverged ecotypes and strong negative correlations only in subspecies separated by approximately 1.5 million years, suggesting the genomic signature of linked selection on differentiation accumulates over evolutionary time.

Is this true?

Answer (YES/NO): NO